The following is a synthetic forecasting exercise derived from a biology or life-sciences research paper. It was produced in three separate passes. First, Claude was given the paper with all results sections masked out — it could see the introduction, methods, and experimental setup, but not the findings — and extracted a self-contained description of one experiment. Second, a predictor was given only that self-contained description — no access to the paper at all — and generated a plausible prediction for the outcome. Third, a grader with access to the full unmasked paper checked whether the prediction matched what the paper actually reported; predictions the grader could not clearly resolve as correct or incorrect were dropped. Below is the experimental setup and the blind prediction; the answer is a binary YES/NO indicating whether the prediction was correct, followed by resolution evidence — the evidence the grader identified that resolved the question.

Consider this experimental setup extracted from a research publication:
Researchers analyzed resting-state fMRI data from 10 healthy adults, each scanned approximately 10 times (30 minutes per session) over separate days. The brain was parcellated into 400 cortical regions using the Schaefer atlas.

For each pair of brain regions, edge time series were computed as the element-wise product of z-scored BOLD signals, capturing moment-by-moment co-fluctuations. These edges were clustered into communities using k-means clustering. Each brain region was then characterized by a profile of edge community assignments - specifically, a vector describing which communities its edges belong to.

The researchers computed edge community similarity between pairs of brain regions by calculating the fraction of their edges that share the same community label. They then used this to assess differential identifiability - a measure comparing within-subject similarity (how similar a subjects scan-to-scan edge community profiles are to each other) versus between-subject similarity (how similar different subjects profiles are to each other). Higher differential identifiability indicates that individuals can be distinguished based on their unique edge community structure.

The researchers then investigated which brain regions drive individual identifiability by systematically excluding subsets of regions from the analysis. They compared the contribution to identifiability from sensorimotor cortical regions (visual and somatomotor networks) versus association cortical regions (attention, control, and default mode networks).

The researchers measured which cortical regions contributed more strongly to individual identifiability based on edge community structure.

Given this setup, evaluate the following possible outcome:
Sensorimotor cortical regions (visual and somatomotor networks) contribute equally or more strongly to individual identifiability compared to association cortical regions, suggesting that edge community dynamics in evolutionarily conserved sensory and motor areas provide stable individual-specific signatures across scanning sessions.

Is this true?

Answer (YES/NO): NO